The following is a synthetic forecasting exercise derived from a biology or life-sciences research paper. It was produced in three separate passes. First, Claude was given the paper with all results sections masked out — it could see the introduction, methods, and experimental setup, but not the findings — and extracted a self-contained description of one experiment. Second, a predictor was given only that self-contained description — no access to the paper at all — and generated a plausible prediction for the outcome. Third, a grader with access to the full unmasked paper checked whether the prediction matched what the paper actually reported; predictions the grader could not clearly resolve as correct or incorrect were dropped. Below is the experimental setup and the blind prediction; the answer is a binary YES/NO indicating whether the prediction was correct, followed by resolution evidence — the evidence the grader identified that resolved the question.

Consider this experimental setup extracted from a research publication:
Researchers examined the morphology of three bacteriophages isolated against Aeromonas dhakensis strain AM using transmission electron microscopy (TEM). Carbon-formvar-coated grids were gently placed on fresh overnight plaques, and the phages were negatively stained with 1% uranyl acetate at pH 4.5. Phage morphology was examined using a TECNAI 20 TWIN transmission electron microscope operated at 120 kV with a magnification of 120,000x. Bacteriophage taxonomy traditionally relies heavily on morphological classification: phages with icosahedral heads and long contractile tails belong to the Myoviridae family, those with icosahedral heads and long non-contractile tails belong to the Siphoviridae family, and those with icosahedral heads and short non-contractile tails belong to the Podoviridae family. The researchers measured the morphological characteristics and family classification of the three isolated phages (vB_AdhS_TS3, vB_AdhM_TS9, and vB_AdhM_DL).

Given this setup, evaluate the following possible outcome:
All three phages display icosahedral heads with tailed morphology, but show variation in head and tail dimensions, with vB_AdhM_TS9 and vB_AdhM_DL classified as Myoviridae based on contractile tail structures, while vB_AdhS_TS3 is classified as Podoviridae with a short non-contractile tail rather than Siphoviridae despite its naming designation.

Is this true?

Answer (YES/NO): NO